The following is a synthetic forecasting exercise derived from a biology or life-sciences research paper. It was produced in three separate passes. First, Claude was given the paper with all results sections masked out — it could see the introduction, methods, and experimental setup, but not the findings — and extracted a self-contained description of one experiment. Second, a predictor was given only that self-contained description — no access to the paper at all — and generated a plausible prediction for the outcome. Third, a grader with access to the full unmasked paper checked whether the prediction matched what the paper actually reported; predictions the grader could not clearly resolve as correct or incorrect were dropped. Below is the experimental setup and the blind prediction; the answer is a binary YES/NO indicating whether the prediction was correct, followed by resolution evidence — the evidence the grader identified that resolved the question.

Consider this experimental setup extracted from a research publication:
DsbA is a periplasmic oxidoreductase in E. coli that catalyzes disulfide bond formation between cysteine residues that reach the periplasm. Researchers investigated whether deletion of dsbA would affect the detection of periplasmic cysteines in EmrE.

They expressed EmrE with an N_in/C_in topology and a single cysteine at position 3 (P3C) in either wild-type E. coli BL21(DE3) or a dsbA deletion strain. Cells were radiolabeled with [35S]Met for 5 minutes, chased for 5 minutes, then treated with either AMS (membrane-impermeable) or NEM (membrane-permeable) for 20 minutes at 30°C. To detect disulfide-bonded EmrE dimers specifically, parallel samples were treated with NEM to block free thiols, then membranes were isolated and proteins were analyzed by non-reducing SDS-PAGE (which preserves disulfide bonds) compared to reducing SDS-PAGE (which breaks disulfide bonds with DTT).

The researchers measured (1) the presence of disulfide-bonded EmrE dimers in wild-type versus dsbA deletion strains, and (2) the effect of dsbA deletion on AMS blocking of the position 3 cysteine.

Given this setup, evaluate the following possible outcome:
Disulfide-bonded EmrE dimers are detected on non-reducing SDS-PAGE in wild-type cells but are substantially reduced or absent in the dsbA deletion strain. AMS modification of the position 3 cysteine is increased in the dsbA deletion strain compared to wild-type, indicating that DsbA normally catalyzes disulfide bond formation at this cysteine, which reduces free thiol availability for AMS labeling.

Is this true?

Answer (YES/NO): NO